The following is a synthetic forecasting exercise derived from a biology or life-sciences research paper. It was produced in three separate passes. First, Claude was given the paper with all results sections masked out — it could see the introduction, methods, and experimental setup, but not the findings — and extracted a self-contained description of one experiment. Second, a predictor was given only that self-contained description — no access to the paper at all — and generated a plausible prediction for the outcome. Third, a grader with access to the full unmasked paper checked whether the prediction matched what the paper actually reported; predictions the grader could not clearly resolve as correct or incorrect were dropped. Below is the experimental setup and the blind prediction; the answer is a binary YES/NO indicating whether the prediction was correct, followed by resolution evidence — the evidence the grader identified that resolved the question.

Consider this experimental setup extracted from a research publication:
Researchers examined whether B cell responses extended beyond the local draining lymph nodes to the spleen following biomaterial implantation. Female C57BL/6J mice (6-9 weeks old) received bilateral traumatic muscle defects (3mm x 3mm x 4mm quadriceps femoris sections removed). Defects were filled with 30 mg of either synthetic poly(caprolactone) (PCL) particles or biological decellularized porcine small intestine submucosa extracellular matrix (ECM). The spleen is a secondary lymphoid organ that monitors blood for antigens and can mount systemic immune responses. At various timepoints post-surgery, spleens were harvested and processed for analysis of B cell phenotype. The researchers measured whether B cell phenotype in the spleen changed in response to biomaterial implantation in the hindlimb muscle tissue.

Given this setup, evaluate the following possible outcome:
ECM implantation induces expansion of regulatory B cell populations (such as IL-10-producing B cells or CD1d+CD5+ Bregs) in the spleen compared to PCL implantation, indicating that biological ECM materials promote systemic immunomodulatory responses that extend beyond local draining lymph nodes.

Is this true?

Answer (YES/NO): NO